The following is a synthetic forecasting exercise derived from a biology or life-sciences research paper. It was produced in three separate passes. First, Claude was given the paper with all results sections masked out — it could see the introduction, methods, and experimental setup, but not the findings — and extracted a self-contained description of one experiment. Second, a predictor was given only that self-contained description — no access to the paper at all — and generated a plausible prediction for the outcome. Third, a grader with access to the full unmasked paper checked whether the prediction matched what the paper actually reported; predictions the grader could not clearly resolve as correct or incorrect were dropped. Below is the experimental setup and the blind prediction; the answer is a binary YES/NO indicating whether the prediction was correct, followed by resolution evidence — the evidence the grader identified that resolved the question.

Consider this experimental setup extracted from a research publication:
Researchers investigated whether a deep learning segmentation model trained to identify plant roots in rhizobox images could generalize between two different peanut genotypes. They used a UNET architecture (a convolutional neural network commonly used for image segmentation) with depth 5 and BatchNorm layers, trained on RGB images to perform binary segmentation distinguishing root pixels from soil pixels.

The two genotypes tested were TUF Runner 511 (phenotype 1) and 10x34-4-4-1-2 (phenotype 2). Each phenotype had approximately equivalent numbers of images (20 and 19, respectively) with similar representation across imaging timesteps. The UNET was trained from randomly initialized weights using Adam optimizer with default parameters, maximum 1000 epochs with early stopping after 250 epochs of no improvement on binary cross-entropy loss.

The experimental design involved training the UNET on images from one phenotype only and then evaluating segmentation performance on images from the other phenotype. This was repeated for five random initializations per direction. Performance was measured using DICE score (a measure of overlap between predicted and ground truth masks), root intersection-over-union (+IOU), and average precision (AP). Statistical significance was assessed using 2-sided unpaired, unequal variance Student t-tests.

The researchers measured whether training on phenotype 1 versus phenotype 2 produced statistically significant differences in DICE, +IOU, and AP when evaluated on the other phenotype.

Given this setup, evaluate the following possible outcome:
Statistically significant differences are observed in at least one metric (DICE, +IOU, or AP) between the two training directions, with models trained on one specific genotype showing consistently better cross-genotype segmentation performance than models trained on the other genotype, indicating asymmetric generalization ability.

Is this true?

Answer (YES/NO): NO